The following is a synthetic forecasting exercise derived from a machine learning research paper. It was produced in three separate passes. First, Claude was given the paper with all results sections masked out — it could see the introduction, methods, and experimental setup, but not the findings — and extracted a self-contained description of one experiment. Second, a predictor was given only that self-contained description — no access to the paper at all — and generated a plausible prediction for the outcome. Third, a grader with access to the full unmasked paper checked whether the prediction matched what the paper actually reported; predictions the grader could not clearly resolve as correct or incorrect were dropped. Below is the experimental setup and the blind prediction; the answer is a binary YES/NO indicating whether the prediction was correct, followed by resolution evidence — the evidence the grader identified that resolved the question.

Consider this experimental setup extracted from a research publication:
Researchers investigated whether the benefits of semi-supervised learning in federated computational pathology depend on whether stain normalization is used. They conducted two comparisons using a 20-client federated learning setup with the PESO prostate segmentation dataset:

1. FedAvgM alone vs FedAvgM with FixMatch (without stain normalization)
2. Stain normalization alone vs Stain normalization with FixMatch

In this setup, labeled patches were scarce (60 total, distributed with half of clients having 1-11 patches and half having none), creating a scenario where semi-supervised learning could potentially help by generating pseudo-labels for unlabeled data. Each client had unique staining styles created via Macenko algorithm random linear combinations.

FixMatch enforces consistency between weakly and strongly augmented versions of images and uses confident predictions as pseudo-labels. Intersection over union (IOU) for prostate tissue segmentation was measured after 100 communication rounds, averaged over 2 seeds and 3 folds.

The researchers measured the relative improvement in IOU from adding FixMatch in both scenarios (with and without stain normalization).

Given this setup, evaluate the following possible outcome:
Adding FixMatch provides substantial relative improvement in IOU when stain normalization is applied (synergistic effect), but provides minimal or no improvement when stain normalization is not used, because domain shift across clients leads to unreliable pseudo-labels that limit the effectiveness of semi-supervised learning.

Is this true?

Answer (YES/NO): NO